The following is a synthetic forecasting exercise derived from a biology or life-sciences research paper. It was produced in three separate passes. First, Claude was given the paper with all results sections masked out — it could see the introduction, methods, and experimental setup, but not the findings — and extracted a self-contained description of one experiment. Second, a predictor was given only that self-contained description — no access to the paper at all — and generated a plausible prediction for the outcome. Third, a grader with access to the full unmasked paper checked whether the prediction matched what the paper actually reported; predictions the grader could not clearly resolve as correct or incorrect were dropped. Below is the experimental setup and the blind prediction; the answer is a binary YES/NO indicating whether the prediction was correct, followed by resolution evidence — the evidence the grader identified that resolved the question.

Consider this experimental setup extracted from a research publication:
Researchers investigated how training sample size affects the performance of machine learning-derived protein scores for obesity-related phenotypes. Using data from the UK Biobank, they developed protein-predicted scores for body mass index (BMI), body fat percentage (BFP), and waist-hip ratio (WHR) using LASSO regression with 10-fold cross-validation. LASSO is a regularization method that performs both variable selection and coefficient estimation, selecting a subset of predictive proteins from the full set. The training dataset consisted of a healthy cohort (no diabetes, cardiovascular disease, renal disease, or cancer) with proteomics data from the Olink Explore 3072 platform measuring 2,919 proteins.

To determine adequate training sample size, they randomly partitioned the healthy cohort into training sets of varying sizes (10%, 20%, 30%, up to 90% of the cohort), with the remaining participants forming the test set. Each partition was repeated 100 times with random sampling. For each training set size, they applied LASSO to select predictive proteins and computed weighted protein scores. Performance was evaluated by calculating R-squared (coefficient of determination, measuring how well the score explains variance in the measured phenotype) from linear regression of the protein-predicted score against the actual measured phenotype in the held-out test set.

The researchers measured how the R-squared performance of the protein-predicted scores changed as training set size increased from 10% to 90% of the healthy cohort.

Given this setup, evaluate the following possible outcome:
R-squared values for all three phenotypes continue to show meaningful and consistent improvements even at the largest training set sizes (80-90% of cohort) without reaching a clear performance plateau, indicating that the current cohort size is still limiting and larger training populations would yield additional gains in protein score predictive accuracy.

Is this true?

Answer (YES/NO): NO